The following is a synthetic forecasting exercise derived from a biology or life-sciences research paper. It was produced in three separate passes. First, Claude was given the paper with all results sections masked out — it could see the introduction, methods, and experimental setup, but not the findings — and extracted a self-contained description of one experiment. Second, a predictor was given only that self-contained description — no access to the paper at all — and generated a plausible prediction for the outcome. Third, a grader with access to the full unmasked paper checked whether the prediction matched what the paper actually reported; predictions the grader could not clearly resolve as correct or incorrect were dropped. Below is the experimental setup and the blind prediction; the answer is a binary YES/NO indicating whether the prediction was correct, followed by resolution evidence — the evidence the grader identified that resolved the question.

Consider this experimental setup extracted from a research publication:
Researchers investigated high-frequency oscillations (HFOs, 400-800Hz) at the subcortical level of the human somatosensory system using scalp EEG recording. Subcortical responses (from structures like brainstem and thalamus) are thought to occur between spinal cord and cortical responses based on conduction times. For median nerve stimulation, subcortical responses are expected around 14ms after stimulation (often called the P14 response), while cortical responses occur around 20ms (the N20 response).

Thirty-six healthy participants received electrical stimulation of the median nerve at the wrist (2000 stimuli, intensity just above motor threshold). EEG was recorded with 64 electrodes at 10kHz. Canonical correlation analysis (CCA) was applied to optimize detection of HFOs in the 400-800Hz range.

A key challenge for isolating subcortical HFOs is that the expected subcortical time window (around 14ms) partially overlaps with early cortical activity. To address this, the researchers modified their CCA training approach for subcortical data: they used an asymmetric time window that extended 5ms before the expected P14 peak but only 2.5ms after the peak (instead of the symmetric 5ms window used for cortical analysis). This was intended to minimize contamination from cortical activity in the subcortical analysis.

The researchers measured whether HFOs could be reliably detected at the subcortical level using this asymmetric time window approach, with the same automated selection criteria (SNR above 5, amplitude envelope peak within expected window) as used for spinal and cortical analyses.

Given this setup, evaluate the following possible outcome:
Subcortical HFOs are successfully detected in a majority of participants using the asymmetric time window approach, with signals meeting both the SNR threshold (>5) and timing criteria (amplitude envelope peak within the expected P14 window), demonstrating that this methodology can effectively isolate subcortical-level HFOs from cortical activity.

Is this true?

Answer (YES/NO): YES